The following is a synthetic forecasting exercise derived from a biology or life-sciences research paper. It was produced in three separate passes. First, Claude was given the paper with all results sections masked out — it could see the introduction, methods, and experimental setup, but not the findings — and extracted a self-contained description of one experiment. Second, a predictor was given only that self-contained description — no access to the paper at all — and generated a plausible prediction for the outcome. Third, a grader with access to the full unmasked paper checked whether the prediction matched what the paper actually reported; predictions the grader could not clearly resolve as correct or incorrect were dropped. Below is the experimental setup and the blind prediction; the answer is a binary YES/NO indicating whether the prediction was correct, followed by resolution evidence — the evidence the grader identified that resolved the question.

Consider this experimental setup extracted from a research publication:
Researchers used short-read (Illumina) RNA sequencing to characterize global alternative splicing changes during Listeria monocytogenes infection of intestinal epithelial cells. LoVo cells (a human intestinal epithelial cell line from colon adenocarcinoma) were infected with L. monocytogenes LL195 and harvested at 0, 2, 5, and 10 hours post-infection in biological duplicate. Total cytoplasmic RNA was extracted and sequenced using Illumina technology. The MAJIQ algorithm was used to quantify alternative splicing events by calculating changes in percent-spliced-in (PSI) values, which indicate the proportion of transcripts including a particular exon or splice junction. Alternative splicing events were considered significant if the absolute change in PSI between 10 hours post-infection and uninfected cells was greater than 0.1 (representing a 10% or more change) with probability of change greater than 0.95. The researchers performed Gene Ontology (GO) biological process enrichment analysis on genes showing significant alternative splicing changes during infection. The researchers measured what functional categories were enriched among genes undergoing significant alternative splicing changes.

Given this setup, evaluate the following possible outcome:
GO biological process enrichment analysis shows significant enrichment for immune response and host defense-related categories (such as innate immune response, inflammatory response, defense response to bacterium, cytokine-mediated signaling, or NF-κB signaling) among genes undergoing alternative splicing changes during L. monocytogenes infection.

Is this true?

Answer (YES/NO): NO